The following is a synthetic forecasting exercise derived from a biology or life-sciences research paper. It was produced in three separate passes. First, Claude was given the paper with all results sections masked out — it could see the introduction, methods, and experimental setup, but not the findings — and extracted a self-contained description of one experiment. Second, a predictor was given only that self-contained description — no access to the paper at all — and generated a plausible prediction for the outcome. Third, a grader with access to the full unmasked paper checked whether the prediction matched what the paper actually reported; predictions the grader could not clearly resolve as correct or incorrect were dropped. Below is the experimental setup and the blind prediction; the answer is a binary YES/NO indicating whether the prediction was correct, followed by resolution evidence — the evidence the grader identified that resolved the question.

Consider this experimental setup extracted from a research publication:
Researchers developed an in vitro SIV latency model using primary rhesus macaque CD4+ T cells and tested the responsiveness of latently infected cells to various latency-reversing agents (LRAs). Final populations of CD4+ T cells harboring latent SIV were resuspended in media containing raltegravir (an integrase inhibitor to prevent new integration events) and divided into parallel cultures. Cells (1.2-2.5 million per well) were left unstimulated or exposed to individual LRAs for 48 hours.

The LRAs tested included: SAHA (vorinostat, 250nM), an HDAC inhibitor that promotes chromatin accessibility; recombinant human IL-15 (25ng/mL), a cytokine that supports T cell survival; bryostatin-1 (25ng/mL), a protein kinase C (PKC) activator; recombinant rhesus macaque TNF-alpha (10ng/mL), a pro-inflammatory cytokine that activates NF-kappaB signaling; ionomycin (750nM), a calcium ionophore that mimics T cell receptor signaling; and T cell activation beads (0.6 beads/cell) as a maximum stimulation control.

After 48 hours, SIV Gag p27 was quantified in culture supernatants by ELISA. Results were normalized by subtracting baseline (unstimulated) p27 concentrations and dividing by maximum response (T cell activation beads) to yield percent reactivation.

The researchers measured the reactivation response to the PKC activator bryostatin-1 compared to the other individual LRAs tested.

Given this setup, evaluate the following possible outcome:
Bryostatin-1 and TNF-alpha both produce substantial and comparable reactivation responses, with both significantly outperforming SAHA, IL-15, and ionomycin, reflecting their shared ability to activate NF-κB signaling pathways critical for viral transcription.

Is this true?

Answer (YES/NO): NO